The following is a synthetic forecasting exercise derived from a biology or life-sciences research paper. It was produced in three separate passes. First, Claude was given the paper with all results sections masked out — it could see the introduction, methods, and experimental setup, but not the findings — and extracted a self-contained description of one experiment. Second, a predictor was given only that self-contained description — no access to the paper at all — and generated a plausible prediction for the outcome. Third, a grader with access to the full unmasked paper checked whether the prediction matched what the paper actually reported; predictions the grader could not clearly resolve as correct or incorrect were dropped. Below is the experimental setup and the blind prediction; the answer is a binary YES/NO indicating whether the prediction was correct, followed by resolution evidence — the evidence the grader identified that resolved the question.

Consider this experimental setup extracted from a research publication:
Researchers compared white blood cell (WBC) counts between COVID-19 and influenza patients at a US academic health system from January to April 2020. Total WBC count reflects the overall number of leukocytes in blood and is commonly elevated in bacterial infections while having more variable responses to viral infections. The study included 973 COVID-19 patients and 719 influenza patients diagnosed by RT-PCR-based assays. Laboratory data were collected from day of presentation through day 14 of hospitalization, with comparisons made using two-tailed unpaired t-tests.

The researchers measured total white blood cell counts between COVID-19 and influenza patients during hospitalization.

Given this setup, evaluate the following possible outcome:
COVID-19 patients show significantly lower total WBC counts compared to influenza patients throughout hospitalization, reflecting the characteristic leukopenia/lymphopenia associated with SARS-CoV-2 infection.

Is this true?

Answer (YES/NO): NO